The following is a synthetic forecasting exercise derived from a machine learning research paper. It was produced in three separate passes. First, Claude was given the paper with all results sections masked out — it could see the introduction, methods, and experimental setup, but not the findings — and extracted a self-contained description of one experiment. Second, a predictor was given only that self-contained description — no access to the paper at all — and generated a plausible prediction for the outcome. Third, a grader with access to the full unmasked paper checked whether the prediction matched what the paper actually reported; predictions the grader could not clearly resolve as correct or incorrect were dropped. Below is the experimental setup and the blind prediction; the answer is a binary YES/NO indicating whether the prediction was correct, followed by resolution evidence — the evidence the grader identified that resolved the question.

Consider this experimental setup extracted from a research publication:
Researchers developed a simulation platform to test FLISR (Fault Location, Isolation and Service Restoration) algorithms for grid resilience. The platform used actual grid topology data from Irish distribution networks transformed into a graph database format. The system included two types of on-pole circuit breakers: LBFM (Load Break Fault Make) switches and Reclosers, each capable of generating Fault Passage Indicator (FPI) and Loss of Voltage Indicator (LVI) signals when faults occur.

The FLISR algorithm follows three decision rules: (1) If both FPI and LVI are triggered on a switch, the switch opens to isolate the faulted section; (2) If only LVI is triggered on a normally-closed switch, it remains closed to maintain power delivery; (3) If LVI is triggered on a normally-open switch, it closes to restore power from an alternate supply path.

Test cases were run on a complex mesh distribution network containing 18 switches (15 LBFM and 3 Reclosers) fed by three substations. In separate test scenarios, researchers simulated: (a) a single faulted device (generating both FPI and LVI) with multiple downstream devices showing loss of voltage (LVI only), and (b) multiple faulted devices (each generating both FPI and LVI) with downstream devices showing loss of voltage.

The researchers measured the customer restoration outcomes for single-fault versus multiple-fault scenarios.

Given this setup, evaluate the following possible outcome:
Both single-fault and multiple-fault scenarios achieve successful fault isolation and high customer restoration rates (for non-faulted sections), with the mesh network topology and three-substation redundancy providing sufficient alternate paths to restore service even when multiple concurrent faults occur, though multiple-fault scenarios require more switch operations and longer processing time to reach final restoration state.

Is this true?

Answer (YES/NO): NO